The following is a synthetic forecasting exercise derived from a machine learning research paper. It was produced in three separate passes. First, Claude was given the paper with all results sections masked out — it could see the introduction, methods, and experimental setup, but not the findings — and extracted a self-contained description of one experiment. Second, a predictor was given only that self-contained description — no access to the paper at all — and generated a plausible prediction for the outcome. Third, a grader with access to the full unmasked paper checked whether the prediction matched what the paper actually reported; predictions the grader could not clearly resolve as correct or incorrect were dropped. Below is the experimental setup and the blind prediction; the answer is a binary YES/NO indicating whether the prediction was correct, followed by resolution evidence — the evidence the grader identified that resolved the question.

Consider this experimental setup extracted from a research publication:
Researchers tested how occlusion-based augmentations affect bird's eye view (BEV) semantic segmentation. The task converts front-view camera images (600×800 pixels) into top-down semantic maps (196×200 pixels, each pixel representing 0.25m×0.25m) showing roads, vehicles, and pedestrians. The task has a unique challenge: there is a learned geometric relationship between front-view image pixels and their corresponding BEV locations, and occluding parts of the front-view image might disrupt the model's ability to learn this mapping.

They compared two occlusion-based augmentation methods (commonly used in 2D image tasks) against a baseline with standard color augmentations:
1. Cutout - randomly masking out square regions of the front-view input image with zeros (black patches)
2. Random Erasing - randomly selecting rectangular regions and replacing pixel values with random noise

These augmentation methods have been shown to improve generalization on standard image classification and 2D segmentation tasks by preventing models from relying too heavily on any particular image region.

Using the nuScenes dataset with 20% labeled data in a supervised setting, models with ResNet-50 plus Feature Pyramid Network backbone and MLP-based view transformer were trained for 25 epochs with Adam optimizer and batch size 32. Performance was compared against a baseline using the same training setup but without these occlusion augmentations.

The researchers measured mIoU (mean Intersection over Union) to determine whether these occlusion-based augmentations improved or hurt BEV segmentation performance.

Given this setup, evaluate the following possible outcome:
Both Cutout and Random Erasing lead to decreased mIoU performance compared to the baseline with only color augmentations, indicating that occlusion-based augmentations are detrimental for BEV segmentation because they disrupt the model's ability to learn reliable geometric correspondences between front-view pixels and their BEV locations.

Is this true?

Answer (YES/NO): YES